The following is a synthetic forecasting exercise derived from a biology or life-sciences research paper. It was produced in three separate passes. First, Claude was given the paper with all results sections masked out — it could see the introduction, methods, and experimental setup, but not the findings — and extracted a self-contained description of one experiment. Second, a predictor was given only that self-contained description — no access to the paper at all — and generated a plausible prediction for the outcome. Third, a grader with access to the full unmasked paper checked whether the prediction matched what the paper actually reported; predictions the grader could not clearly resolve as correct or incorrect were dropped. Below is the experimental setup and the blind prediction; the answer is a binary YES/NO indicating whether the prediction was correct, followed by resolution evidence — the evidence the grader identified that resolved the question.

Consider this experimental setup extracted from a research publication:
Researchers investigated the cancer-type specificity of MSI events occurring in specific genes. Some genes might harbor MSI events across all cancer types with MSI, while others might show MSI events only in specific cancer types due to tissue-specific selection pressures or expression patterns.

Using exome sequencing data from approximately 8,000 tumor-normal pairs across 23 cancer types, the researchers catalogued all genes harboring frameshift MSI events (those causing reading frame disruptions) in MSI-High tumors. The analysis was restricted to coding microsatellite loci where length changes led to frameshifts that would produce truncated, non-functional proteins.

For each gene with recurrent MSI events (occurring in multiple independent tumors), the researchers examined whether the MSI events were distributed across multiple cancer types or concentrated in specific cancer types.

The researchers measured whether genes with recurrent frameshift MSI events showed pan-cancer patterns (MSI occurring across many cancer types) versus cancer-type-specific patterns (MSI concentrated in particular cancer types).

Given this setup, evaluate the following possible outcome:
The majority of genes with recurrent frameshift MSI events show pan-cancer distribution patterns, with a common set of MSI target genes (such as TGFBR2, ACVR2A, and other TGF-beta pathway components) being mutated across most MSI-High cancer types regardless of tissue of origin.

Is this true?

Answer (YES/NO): NO